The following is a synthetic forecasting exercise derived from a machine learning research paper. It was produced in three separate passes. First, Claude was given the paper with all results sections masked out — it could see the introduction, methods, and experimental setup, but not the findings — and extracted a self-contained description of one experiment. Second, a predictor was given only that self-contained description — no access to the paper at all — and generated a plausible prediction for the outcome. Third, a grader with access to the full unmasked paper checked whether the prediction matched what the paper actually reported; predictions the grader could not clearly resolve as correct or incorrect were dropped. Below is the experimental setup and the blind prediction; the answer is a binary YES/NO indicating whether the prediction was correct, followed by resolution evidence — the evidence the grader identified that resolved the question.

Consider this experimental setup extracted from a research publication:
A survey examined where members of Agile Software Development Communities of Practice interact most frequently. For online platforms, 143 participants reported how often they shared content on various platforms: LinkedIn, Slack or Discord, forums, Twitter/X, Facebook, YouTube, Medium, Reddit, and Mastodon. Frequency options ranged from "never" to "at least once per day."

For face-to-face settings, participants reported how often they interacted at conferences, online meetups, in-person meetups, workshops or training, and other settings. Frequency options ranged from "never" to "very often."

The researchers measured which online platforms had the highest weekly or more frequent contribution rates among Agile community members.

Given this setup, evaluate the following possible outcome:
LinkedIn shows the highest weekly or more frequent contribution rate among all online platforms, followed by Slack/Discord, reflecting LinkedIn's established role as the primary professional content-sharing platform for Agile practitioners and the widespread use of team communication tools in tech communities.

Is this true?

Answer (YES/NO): YES